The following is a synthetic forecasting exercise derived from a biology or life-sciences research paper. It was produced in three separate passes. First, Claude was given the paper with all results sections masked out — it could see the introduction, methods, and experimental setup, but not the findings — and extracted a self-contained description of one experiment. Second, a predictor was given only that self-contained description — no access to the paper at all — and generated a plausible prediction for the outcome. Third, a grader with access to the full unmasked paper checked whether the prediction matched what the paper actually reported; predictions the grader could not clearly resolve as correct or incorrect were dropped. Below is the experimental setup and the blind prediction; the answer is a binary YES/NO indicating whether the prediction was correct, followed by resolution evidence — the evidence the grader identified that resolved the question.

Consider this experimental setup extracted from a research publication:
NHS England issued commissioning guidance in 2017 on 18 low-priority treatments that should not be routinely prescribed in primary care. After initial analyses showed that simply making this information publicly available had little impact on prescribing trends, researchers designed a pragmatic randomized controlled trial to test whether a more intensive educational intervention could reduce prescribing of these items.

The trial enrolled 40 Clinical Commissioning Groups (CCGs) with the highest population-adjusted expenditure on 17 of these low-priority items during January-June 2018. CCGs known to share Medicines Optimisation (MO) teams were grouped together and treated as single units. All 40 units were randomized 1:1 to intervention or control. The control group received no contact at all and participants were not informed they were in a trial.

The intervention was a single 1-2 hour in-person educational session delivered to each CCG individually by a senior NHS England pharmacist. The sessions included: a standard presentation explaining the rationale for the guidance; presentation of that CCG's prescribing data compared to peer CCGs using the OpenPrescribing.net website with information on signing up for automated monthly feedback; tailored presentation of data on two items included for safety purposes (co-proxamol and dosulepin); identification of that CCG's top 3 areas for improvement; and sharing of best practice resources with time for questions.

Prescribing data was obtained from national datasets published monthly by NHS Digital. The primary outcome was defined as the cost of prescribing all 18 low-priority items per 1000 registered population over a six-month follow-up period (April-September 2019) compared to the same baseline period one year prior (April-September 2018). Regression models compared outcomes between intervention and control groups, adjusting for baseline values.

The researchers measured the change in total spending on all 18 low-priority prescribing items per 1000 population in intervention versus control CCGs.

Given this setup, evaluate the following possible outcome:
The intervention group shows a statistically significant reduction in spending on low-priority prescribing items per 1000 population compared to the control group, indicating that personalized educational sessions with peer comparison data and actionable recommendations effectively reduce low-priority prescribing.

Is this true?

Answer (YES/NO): NO